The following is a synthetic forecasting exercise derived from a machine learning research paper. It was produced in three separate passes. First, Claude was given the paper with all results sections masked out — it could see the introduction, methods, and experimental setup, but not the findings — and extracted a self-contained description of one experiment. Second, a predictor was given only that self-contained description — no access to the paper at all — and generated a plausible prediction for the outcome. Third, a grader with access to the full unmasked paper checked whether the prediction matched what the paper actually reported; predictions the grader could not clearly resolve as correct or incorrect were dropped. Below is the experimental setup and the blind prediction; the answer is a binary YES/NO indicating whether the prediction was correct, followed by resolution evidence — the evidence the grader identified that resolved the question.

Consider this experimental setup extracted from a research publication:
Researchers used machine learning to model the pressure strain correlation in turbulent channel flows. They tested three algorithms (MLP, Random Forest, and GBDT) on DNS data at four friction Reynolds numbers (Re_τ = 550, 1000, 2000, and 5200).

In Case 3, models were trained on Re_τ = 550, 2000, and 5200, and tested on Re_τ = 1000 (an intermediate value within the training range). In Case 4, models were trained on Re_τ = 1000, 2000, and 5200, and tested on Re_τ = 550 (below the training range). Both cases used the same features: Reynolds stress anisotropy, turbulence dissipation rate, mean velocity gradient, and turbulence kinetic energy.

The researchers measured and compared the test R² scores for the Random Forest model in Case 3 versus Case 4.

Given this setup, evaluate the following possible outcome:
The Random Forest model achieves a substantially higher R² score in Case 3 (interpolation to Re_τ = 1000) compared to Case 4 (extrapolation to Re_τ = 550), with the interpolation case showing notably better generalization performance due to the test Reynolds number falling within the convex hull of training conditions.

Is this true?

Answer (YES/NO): YES